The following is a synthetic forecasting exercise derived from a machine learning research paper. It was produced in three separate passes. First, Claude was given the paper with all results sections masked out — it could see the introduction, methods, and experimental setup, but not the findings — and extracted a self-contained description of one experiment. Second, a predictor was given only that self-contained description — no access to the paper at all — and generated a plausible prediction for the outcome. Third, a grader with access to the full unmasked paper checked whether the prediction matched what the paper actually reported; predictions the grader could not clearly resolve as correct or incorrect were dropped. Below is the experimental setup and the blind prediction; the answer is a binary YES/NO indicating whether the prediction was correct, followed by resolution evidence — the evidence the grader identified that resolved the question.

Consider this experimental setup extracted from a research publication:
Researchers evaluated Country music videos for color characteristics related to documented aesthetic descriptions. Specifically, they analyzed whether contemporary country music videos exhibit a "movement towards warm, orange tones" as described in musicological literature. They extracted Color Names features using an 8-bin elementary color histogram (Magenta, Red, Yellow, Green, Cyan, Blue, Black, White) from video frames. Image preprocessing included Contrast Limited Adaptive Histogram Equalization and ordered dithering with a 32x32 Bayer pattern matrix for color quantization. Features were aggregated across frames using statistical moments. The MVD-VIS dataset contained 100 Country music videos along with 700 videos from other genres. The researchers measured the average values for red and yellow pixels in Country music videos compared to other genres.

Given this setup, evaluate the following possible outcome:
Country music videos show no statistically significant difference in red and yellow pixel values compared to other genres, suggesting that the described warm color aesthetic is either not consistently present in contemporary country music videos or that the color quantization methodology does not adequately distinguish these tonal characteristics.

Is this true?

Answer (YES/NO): NO